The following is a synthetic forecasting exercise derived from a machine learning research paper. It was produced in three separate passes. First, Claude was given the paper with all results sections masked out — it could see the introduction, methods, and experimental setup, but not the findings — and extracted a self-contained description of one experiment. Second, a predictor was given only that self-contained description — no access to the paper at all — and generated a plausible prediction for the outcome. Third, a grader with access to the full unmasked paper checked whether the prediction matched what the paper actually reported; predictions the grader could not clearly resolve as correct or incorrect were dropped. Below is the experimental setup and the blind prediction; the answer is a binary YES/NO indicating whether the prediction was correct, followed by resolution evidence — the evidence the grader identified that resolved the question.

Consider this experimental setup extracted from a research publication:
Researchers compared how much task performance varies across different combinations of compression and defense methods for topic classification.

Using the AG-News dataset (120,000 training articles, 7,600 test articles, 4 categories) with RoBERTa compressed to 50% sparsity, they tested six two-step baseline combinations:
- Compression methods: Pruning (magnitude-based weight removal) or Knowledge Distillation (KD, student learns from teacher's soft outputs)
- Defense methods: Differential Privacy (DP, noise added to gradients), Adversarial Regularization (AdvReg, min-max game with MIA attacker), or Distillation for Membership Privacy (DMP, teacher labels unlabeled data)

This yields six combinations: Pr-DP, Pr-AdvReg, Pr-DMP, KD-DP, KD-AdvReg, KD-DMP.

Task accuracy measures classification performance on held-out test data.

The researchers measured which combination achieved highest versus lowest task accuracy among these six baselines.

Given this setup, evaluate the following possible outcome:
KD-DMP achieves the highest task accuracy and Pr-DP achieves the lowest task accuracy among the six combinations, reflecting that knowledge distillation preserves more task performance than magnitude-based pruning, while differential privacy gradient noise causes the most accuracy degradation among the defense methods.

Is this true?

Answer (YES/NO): NO